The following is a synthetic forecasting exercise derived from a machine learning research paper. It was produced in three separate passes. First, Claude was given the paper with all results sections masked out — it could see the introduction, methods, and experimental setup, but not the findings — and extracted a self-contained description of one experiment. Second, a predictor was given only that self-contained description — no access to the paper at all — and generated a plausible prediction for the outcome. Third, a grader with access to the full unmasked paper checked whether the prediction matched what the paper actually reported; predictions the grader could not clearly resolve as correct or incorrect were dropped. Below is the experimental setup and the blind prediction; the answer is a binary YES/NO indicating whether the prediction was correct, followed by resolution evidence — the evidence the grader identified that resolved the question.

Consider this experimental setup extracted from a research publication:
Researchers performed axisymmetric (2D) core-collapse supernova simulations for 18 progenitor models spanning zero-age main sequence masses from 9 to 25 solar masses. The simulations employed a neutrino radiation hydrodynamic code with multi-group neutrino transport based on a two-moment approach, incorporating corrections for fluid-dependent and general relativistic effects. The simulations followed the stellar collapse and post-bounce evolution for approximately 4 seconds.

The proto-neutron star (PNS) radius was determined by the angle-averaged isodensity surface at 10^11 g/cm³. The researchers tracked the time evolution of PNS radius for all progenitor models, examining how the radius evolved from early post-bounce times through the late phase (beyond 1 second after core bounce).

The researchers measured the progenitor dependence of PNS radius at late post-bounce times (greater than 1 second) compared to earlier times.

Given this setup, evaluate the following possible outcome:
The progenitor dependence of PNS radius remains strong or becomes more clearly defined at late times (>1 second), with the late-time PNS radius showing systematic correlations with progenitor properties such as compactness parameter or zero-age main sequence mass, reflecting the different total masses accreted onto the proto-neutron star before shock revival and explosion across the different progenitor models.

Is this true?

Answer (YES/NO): NO